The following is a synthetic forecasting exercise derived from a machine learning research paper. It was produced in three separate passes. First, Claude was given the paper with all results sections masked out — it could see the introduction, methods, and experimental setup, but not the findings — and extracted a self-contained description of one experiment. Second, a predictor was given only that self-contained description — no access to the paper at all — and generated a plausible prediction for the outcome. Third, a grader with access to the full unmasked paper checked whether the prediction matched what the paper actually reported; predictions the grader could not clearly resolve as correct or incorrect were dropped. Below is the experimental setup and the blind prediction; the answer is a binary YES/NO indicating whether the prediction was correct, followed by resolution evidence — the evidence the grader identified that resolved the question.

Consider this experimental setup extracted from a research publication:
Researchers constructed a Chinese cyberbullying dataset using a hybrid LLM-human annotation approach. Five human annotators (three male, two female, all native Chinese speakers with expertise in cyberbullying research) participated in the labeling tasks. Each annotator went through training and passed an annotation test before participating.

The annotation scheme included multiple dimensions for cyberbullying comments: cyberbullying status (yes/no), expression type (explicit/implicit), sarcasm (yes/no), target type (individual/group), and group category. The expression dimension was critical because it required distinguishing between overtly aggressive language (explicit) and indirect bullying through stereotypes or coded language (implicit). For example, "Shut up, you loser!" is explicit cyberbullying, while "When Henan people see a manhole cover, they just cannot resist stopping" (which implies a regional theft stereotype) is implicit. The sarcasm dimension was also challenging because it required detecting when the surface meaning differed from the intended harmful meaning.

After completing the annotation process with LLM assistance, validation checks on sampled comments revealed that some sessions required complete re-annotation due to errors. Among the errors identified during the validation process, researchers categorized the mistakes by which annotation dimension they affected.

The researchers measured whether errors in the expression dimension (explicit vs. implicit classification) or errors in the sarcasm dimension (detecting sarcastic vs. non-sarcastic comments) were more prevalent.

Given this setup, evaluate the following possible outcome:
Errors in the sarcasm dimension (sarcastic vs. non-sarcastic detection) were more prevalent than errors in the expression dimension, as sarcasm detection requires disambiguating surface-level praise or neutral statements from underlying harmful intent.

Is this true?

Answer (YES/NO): NO